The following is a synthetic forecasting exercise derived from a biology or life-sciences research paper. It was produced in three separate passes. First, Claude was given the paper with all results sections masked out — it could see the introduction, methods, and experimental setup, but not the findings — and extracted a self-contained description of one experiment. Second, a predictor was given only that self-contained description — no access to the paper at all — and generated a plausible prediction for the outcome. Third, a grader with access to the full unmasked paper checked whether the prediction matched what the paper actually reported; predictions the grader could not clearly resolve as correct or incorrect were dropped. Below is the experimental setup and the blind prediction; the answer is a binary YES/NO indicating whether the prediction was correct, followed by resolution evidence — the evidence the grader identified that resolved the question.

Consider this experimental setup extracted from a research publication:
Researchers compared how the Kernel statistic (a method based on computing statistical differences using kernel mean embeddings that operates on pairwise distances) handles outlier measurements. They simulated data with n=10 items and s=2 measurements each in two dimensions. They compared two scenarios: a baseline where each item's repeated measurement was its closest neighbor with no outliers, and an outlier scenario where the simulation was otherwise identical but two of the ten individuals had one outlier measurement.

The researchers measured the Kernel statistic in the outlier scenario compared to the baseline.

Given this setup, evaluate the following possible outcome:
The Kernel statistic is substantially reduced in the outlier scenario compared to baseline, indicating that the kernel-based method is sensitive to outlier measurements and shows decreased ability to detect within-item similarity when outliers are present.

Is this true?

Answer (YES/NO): YES